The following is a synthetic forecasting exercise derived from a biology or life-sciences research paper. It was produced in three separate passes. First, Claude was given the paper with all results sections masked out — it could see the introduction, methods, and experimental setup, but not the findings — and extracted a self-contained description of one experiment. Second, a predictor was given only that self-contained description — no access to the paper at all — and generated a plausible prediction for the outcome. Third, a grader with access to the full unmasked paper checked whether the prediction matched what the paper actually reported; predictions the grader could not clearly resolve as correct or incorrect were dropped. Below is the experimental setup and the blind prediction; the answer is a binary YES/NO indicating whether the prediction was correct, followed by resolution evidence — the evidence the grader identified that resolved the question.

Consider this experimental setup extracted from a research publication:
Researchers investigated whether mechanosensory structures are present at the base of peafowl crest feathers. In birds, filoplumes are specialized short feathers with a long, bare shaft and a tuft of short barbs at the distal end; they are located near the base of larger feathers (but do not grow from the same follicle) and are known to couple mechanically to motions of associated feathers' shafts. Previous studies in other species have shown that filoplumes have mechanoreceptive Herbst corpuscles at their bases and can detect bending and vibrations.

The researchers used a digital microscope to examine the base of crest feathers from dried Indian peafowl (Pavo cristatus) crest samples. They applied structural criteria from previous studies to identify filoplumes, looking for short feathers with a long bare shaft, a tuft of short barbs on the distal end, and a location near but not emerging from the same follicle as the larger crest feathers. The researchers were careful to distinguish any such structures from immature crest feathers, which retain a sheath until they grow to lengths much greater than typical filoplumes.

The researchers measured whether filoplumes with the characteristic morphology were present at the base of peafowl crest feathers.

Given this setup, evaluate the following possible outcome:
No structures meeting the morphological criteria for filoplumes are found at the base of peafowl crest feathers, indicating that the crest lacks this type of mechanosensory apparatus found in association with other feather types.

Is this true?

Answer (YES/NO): NO